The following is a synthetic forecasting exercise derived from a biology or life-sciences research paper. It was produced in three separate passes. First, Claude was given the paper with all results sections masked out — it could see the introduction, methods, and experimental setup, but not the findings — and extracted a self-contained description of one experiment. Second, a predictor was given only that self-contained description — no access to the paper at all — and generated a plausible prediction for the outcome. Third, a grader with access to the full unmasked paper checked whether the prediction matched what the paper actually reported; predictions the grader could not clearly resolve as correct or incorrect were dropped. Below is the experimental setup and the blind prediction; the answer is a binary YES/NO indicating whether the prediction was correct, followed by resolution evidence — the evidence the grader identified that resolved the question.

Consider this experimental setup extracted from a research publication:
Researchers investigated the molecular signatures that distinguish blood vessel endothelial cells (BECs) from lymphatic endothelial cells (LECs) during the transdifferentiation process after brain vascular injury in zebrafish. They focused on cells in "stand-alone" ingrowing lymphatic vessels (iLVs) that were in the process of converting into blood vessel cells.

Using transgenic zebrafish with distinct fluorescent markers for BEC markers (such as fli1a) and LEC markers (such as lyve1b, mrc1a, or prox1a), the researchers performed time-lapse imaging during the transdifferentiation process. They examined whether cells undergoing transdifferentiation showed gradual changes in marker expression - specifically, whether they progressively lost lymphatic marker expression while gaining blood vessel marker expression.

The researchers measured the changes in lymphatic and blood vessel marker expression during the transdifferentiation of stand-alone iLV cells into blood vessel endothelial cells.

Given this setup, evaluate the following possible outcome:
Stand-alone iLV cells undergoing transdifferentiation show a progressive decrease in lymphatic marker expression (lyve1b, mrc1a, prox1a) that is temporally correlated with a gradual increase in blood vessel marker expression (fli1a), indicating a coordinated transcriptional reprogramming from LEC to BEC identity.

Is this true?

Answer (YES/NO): NO